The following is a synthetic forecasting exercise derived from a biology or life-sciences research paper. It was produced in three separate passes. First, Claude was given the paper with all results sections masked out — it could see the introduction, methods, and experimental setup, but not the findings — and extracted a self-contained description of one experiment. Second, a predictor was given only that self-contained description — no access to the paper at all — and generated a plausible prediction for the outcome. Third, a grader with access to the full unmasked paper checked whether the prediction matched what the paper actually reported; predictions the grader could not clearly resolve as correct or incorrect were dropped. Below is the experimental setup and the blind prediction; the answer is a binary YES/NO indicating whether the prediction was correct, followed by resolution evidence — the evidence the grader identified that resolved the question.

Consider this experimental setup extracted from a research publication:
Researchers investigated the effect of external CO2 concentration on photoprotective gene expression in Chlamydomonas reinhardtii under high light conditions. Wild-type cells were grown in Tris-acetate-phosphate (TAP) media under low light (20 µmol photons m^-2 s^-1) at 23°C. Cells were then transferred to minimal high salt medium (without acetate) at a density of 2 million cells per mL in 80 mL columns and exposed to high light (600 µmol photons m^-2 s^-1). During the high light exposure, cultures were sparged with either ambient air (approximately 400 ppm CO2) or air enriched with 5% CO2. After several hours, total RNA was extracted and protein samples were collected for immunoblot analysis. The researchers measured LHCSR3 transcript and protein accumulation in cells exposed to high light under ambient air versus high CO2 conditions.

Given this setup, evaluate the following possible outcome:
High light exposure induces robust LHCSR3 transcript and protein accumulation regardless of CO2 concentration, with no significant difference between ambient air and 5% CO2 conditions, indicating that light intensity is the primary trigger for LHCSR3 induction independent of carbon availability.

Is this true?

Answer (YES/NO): NO